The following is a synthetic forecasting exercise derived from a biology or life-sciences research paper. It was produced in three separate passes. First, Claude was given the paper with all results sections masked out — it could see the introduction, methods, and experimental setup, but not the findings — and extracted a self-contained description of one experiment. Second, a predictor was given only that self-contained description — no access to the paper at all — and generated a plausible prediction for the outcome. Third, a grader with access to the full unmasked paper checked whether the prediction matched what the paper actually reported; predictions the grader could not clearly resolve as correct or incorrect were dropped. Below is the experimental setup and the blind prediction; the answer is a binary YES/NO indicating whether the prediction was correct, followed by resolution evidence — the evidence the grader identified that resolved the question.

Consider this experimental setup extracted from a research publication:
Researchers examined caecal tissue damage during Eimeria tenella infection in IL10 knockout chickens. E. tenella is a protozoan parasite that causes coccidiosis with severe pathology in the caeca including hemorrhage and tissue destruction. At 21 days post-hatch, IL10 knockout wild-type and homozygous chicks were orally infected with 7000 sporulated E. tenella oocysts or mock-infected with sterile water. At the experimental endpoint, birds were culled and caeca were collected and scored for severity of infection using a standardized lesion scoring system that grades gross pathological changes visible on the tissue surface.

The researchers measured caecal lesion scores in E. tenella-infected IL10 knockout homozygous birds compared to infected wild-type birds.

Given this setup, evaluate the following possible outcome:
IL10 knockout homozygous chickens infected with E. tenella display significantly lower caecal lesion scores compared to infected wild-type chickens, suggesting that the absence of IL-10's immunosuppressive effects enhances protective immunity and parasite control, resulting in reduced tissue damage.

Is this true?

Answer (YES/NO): NO